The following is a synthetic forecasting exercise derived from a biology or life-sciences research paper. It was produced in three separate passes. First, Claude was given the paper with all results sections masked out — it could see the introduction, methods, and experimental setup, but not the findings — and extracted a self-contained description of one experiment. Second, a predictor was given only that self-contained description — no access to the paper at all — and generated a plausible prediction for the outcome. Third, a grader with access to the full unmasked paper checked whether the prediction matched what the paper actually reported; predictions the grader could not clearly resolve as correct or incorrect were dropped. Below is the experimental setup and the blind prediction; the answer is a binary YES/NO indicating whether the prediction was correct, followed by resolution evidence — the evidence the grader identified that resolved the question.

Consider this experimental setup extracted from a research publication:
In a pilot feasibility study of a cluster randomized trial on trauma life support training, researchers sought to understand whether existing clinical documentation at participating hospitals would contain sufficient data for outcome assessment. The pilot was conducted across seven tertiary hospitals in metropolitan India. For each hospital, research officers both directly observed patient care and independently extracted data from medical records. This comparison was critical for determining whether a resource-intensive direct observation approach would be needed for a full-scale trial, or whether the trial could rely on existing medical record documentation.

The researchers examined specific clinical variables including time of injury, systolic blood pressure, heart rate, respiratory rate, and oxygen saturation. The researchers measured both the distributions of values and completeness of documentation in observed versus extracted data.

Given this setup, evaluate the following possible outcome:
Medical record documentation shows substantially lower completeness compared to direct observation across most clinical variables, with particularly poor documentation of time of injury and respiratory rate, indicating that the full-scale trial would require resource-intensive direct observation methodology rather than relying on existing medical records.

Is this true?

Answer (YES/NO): NO